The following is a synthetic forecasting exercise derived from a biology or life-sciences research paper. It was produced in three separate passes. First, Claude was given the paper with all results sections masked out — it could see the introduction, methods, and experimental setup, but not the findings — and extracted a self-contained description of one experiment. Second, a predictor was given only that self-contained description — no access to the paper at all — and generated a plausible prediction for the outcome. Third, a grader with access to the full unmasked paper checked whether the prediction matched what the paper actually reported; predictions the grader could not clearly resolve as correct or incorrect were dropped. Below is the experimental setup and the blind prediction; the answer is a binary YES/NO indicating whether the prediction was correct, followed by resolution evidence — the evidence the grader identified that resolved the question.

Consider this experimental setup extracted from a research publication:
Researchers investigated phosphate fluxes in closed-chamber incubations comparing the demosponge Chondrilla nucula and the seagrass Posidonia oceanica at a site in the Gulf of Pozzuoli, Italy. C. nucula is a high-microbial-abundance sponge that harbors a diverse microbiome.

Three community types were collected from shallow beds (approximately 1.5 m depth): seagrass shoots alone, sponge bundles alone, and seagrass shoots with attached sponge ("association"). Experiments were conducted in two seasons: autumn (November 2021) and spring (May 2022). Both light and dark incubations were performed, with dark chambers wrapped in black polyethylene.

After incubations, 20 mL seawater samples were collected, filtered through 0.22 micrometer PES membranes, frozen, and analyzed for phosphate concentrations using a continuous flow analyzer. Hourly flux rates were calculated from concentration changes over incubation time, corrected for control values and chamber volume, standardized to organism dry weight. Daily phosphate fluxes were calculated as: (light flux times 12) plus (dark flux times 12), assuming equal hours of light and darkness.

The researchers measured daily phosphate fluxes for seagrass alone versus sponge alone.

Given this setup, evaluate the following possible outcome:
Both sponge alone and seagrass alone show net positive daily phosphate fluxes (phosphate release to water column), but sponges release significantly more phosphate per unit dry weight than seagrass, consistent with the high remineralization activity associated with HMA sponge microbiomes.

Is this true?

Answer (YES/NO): NO